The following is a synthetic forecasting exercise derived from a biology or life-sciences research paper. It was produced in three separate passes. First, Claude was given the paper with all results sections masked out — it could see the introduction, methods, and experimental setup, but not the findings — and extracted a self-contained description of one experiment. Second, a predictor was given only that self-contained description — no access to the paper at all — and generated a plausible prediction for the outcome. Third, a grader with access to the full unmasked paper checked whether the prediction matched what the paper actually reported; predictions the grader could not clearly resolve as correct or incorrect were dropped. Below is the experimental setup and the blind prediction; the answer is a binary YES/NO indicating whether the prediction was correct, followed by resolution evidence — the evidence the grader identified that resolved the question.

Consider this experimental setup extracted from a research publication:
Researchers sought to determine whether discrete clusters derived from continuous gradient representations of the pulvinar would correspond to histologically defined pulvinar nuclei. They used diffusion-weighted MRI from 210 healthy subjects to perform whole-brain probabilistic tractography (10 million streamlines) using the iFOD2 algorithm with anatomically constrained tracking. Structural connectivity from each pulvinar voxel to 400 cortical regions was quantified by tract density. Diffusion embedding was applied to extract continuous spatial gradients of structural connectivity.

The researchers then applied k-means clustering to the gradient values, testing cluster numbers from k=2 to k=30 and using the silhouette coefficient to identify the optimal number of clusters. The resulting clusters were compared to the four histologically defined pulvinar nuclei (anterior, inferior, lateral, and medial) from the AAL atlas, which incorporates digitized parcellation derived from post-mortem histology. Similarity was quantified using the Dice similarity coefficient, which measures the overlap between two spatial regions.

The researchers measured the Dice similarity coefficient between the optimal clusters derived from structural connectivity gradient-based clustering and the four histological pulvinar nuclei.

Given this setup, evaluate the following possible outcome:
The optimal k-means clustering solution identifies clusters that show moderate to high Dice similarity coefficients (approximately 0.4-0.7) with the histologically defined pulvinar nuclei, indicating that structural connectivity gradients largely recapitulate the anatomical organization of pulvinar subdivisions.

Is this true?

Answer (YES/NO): NO